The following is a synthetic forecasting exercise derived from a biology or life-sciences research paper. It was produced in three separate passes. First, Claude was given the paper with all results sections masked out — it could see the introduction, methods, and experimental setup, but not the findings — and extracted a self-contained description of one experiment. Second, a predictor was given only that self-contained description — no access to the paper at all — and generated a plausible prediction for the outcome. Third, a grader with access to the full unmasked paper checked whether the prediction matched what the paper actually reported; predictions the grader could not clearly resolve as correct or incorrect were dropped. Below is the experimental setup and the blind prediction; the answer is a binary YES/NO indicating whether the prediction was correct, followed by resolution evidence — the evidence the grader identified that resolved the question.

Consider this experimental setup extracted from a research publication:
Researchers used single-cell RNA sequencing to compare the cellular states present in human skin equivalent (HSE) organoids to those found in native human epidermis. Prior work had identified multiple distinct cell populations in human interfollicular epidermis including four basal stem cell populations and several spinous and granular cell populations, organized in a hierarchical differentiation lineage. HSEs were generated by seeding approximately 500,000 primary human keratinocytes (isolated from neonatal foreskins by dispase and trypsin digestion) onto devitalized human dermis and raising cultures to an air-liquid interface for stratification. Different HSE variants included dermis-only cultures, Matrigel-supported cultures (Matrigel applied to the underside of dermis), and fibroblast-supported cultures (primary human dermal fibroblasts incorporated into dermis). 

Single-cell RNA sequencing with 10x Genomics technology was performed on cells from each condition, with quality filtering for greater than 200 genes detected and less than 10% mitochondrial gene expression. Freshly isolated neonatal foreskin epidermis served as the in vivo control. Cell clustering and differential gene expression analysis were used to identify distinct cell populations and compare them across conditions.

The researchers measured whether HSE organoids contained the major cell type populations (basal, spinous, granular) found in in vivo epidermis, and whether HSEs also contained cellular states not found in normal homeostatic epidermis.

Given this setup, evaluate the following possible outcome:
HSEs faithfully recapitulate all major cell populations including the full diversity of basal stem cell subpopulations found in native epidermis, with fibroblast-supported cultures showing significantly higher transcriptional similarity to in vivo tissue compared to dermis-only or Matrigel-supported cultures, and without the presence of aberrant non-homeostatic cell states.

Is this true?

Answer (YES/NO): NO